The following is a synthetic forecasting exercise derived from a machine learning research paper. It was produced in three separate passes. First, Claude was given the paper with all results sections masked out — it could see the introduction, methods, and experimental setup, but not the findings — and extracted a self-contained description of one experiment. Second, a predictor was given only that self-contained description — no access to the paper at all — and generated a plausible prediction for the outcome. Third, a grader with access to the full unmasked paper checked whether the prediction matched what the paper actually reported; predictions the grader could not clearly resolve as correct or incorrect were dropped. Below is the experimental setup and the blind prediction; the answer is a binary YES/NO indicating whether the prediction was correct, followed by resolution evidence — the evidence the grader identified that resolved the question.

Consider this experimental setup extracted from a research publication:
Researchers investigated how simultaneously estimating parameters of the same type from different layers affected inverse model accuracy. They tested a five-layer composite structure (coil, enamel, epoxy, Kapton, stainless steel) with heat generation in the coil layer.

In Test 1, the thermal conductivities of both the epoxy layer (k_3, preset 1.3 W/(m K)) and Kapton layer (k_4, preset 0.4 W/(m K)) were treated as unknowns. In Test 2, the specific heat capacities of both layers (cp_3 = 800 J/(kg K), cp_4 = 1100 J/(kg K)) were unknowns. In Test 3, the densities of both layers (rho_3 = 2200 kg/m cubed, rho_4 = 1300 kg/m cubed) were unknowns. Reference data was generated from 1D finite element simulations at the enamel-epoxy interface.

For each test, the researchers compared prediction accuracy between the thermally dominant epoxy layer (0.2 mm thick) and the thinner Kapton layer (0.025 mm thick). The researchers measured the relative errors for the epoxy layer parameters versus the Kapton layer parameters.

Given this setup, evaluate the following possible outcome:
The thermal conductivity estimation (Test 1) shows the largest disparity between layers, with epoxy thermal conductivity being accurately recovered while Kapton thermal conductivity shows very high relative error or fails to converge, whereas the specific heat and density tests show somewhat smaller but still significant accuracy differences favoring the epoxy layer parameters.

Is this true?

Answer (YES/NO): NO